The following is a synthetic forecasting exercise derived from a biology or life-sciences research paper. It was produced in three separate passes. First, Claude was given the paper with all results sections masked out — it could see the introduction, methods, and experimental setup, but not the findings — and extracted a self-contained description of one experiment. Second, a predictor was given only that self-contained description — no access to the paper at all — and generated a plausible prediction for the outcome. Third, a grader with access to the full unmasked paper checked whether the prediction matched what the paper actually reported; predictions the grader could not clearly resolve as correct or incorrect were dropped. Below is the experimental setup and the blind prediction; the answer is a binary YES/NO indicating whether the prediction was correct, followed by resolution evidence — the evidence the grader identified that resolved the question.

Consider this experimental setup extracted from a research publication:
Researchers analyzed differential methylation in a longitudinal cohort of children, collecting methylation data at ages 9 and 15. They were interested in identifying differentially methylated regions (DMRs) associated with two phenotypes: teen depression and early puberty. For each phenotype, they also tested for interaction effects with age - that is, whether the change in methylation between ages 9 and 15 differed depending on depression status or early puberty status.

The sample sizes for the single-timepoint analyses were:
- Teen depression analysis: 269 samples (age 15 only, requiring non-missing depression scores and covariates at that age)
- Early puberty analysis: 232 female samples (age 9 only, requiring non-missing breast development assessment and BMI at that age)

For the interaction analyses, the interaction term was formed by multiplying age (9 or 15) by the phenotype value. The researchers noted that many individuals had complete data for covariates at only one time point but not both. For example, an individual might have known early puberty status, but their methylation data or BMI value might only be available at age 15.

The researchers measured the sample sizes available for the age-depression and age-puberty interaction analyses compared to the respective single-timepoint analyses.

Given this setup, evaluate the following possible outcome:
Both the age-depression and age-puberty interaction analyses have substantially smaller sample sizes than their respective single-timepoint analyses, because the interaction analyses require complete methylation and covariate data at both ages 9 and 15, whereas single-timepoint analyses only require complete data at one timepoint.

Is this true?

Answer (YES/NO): NO